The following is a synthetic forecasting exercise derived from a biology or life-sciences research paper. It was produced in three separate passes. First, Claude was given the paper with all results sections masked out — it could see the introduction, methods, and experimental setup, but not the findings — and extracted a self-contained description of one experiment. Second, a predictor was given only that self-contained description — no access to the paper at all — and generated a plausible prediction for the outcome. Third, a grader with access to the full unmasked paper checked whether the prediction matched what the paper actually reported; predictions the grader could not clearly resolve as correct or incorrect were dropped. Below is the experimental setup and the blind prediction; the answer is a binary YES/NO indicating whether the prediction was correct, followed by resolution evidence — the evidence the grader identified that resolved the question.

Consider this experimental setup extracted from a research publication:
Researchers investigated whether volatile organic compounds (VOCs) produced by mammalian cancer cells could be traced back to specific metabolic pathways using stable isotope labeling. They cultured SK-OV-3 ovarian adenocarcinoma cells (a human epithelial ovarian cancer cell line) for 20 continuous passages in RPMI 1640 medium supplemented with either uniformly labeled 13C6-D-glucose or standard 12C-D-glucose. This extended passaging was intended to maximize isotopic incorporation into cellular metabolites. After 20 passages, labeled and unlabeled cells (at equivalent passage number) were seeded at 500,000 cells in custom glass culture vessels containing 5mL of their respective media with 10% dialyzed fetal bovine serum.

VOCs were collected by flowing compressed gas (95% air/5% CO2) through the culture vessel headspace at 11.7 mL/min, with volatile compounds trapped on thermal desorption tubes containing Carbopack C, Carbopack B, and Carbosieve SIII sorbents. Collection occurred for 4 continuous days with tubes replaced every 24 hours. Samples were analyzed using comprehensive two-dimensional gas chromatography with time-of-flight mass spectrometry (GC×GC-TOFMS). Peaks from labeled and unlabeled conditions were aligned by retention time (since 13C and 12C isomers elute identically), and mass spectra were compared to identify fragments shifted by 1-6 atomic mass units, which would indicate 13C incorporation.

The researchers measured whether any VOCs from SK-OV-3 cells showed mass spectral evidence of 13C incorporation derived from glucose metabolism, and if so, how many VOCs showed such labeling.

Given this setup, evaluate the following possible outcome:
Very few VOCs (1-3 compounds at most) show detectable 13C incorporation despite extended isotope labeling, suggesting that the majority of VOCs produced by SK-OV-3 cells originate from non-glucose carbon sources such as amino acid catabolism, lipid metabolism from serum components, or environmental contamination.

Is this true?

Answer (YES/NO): YES